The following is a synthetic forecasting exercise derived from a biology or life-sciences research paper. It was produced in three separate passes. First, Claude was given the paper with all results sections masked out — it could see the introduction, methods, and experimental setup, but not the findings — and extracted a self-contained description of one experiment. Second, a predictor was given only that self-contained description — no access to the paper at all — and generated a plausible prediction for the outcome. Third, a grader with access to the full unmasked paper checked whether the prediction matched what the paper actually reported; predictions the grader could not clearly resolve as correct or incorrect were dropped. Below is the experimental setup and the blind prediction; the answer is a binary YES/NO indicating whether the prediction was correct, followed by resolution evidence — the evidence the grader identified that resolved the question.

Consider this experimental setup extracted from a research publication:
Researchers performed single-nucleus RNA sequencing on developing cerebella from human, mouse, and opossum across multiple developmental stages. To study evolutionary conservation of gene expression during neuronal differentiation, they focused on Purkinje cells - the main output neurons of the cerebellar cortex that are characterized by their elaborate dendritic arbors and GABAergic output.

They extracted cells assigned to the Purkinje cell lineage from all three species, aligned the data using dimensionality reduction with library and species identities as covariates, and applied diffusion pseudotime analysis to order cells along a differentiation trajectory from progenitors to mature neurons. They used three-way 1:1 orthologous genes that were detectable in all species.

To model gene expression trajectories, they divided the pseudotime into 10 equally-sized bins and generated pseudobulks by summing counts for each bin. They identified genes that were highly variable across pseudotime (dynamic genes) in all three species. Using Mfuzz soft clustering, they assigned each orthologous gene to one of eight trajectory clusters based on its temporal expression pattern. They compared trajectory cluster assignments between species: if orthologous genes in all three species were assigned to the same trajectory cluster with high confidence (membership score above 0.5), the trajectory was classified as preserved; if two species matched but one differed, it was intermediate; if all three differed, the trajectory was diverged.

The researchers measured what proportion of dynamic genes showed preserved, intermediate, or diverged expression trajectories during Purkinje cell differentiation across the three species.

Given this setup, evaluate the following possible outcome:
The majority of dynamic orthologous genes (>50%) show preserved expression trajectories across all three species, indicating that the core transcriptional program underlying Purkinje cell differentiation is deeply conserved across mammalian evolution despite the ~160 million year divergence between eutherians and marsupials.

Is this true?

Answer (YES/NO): NO